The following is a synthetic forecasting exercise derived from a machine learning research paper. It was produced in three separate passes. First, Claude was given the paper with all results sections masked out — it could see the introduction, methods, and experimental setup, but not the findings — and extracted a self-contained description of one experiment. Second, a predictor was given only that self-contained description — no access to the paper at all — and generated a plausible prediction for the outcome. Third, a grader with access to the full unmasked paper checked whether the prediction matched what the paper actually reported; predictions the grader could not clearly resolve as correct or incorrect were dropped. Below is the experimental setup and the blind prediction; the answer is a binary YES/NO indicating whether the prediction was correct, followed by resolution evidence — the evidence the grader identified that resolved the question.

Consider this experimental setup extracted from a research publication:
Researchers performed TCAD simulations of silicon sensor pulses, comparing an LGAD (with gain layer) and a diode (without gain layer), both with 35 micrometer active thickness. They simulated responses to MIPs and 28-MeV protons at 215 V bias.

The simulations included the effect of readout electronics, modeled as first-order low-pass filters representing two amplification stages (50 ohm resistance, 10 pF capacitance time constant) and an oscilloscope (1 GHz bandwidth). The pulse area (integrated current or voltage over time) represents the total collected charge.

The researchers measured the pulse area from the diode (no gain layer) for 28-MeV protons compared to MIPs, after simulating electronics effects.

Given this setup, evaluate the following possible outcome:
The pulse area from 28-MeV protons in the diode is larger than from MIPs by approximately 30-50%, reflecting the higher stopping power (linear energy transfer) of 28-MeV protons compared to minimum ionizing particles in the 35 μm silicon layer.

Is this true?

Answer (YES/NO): NO